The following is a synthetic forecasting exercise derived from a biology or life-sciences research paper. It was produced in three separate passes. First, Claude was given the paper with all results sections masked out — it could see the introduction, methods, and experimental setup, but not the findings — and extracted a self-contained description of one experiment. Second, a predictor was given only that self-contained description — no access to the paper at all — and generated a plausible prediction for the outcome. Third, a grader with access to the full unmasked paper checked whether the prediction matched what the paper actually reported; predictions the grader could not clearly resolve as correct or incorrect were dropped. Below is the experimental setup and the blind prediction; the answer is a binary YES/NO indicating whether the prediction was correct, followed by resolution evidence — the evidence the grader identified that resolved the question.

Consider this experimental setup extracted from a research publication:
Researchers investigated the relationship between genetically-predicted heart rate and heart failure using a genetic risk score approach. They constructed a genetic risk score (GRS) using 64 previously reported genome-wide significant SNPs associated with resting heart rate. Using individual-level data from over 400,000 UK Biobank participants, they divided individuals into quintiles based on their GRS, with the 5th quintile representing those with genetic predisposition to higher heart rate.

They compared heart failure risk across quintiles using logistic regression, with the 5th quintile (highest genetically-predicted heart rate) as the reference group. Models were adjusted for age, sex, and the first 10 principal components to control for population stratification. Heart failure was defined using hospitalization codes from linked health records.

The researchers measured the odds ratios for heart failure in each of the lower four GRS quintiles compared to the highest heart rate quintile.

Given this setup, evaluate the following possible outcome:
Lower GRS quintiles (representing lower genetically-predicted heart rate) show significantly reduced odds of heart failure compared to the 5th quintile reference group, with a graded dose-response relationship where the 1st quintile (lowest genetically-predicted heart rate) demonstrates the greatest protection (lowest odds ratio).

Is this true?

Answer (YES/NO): NO